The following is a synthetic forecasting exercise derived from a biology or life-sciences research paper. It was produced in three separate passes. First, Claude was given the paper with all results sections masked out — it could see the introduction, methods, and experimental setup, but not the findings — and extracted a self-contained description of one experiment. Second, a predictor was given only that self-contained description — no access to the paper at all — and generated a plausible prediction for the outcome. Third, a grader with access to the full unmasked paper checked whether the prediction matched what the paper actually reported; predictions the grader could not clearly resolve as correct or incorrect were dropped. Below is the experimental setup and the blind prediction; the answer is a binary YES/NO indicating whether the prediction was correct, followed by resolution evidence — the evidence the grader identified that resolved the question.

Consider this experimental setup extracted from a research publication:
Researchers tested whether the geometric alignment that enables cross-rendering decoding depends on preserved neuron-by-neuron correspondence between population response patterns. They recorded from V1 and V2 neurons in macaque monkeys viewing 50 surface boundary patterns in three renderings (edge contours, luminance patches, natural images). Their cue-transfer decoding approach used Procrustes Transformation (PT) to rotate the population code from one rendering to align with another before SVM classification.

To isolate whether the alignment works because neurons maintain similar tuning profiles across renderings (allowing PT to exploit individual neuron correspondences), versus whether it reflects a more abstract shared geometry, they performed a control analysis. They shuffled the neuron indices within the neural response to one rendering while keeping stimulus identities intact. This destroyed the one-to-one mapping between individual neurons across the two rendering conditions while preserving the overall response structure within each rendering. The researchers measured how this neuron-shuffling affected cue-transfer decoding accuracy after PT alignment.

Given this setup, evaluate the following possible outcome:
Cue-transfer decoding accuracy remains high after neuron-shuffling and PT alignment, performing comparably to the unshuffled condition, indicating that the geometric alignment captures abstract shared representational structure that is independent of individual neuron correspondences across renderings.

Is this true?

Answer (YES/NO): YES